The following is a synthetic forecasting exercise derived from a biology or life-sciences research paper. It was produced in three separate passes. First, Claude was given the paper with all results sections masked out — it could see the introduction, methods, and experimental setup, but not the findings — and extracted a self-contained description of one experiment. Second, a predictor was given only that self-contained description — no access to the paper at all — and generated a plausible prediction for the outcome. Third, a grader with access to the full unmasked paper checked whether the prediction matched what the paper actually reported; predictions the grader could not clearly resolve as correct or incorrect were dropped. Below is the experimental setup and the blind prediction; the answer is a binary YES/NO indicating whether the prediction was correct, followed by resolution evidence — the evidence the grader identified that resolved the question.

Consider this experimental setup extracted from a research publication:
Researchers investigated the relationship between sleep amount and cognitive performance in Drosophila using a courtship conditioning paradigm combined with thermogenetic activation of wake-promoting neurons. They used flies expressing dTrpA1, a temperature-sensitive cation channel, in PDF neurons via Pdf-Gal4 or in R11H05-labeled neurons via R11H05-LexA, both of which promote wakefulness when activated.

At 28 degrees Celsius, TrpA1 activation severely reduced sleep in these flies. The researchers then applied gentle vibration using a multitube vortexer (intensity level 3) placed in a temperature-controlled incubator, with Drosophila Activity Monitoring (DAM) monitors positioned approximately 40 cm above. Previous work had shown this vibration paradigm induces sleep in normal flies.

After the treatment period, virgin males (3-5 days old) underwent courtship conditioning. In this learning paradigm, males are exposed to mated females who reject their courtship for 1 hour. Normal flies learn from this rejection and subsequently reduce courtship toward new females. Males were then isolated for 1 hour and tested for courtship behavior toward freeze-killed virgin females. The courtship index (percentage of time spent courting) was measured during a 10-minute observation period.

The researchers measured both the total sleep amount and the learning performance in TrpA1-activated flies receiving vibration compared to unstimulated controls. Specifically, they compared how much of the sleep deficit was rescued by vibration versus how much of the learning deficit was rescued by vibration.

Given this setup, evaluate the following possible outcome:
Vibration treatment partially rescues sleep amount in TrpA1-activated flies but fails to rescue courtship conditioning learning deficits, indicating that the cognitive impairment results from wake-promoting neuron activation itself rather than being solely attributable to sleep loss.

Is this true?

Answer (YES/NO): NO